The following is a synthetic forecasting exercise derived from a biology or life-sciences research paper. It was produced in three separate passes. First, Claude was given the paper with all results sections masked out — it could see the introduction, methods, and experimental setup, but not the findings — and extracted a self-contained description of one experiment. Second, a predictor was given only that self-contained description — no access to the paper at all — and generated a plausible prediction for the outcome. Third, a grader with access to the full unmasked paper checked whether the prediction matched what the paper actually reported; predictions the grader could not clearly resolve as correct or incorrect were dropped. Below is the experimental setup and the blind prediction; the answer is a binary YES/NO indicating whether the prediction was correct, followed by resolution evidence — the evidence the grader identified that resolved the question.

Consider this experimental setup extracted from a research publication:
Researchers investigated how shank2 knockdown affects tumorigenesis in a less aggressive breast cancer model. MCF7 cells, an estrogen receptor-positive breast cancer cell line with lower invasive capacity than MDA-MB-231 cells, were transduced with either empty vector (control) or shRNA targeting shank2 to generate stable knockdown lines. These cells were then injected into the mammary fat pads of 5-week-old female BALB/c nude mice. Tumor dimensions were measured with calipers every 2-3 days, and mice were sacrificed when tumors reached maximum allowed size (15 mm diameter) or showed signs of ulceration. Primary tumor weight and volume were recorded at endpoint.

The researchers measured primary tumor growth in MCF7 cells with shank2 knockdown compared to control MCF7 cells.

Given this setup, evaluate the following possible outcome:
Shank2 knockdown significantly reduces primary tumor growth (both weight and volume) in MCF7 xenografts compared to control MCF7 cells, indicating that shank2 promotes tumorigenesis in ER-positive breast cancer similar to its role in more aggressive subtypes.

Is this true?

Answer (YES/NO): YES